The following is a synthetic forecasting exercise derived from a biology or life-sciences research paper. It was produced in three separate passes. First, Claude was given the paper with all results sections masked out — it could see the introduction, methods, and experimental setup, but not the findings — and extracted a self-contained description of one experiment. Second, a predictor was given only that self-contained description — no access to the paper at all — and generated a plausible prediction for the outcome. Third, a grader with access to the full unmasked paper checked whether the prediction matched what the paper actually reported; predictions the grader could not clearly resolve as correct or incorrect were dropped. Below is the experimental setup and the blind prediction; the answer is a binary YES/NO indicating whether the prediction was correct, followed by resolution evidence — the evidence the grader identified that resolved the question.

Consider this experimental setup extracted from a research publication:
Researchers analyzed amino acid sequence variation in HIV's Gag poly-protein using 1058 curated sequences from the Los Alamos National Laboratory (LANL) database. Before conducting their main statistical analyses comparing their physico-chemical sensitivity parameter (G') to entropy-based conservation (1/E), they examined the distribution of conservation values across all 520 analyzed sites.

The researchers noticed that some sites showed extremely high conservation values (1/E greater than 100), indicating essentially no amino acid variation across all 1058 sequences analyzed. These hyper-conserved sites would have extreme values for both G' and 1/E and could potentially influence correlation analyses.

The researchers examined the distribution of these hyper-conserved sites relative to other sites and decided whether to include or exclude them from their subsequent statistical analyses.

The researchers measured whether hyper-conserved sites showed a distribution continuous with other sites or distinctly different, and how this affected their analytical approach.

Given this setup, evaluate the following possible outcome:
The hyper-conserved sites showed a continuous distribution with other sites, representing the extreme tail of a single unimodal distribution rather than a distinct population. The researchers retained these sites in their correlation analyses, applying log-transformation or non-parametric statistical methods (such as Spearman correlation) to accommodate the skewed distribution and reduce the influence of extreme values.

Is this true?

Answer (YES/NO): NO